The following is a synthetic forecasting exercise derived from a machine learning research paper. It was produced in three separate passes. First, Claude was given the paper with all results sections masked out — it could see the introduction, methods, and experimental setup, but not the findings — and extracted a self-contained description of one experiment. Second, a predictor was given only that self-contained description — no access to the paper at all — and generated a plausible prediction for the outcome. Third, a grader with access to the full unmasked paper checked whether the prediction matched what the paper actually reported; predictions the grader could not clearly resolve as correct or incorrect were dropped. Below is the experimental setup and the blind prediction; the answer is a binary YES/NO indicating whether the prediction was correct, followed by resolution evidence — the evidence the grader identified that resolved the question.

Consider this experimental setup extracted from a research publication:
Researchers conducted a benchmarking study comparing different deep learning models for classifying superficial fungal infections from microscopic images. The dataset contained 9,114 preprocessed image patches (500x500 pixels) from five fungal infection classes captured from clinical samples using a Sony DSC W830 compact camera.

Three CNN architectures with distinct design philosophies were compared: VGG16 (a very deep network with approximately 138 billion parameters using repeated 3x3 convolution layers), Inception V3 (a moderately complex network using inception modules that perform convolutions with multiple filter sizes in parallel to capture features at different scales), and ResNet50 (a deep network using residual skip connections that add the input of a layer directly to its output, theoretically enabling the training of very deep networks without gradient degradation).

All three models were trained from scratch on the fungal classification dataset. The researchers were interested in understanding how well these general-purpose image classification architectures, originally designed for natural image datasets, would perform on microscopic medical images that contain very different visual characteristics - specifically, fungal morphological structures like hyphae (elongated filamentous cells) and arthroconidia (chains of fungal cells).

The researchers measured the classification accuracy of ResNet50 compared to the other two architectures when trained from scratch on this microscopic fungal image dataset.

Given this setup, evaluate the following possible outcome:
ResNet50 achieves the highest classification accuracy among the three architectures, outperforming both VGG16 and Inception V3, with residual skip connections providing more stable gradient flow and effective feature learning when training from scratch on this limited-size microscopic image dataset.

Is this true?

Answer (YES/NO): NO